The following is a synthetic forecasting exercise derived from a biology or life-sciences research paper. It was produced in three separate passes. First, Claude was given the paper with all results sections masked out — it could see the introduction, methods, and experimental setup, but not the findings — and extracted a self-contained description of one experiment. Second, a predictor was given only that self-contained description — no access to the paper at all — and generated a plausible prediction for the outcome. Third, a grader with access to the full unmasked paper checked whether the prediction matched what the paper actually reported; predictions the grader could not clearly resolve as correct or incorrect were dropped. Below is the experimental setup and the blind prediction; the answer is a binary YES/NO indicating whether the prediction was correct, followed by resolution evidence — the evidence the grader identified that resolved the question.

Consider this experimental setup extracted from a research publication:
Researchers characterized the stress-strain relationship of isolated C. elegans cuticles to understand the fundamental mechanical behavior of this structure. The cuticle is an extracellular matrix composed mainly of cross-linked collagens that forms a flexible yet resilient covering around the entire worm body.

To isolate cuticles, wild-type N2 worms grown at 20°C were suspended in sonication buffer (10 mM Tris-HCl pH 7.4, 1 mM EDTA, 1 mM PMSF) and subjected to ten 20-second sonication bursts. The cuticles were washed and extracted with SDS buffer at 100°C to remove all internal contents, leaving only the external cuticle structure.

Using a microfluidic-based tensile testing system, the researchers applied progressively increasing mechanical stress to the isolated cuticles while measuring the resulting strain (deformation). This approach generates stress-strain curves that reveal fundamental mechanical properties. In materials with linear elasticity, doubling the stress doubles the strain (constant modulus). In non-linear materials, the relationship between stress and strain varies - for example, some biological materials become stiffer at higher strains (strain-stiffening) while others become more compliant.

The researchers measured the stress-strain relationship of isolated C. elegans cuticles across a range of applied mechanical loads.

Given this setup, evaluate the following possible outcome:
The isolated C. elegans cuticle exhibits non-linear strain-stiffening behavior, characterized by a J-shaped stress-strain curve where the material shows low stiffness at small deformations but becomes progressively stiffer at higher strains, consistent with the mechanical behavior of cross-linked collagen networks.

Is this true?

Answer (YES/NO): YES